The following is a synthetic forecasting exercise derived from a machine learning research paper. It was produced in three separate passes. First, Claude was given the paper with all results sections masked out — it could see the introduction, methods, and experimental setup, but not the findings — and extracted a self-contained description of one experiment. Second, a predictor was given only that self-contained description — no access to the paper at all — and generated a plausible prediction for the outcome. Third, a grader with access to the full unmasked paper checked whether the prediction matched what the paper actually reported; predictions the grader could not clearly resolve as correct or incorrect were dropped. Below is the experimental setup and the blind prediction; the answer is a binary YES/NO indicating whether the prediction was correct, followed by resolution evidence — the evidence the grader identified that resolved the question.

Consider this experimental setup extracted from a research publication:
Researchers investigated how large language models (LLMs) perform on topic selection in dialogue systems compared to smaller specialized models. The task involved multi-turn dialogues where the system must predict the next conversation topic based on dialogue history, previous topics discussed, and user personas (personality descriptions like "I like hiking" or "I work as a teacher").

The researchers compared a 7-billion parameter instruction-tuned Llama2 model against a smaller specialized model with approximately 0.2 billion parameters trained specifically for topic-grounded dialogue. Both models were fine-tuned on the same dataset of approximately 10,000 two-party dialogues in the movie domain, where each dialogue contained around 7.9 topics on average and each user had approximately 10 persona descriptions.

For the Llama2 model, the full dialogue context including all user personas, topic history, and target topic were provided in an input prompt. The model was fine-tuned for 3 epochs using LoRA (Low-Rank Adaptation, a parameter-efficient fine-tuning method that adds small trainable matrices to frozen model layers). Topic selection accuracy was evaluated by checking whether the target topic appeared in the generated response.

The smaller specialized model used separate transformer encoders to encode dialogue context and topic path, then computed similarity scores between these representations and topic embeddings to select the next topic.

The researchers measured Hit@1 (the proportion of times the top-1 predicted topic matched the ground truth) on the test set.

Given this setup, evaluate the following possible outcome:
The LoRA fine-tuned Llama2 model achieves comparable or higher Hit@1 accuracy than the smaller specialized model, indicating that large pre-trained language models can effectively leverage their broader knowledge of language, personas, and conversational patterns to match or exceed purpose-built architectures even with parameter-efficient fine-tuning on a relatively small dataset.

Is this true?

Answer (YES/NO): NO